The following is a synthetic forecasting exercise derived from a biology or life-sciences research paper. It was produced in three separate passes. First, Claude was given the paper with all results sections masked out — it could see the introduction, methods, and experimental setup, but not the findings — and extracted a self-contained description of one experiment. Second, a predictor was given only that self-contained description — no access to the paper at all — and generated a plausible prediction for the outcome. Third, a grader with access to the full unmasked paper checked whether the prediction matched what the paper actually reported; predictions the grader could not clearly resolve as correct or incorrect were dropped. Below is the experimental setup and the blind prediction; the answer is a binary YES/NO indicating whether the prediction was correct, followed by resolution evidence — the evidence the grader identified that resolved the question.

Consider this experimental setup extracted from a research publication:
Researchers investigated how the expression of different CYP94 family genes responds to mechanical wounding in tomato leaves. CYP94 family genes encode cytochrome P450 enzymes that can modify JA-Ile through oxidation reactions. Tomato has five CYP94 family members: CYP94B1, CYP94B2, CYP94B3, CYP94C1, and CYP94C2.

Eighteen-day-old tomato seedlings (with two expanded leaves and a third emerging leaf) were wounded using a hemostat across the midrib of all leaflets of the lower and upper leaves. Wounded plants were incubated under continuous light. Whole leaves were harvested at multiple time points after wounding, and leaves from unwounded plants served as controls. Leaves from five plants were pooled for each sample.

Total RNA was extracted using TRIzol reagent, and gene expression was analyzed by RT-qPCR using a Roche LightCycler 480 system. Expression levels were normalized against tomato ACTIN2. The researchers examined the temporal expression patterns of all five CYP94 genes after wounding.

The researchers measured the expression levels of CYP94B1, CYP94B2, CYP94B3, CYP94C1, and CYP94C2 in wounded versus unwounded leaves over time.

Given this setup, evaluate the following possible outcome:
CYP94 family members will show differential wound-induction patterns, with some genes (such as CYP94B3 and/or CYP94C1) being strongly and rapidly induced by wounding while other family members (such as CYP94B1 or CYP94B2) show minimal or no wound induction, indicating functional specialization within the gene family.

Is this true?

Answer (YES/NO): NO